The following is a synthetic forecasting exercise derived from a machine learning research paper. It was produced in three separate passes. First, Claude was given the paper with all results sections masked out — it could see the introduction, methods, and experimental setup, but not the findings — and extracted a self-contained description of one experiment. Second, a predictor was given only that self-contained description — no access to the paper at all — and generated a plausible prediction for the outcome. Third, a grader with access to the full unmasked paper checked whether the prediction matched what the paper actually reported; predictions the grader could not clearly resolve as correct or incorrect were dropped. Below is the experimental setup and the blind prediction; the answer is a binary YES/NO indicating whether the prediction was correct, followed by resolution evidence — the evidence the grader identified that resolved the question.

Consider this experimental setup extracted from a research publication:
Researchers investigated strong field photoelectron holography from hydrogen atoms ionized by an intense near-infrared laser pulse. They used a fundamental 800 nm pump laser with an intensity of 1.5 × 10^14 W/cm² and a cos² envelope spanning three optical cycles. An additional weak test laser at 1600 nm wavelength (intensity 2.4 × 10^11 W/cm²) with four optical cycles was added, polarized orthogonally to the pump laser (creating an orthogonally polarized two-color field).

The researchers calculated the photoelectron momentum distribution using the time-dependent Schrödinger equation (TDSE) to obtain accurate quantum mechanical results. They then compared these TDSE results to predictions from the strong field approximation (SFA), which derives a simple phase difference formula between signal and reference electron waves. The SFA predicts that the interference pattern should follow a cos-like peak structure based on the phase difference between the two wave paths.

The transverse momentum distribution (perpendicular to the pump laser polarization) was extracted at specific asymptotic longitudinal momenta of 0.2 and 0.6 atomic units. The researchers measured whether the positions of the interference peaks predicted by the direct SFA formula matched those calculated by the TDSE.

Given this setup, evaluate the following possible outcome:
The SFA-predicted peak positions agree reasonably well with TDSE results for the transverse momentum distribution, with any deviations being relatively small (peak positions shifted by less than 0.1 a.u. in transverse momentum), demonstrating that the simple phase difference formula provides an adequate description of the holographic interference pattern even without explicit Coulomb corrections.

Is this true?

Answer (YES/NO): NO